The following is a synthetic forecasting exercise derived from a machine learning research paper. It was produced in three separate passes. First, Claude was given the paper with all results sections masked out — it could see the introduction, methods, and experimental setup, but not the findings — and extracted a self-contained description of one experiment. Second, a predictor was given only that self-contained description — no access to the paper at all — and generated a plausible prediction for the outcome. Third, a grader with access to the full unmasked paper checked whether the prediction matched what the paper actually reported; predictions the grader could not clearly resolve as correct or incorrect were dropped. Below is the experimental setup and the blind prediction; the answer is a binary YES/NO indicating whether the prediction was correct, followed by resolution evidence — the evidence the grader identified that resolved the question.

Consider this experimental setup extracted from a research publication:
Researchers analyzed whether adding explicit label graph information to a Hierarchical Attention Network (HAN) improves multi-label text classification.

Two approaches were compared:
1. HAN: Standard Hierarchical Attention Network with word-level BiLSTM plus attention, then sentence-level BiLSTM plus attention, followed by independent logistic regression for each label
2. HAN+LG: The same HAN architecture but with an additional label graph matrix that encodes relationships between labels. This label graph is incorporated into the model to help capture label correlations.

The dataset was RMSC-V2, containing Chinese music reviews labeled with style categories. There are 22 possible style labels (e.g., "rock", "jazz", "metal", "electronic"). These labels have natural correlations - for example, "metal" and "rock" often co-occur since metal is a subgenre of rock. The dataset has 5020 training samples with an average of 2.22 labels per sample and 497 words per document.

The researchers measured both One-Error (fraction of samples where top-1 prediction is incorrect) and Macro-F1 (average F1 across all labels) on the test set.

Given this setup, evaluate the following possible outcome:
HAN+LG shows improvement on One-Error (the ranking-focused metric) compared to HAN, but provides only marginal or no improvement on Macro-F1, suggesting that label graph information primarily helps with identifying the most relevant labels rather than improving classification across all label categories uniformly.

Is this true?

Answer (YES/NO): NO